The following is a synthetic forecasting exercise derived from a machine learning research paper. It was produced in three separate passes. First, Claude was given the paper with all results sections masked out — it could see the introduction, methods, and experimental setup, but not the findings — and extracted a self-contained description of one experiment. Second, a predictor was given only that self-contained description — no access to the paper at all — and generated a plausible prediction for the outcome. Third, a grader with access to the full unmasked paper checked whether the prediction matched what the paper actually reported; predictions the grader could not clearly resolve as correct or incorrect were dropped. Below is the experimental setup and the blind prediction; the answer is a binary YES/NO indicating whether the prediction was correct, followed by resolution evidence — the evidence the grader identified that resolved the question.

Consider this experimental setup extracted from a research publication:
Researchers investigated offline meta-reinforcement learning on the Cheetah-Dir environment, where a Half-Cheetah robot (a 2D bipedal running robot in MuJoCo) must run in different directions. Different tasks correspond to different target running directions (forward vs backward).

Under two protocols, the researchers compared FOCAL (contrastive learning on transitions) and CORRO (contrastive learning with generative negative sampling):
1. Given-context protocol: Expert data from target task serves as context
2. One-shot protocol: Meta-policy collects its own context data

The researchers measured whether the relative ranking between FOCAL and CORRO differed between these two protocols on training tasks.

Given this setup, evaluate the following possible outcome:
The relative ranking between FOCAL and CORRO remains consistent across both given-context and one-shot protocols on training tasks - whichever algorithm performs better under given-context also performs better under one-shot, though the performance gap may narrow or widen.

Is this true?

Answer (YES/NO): NO